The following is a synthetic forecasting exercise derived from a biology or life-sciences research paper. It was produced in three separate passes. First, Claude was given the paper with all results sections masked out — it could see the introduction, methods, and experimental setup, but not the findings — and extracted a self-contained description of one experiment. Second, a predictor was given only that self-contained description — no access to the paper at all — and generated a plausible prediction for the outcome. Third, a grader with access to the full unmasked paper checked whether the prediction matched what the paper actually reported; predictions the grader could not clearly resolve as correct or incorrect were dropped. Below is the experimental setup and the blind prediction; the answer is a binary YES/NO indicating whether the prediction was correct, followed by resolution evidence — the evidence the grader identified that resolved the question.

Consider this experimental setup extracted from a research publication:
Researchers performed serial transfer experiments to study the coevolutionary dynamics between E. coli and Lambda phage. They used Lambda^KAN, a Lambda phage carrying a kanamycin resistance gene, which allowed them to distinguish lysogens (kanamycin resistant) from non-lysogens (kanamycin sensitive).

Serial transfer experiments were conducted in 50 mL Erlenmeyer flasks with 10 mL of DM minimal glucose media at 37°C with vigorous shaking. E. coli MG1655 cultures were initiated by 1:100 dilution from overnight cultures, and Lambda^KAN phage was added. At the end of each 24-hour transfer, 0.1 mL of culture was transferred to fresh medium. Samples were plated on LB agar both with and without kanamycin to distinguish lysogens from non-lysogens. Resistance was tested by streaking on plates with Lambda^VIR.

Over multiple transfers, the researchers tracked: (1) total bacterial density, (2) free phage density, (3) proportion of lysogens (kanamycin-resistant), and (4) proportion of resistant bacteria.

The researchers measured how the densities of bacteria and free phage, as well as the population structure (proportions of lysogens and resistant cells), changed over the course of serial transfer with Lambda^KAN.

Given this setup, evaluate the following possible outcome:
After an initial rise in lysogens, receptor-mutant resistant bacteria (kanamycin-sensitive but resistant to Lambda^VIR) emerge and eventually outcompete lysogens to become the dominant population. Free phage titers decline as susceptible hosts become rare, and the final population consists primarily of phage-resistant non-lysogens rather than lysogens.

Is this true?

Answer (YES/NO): NO